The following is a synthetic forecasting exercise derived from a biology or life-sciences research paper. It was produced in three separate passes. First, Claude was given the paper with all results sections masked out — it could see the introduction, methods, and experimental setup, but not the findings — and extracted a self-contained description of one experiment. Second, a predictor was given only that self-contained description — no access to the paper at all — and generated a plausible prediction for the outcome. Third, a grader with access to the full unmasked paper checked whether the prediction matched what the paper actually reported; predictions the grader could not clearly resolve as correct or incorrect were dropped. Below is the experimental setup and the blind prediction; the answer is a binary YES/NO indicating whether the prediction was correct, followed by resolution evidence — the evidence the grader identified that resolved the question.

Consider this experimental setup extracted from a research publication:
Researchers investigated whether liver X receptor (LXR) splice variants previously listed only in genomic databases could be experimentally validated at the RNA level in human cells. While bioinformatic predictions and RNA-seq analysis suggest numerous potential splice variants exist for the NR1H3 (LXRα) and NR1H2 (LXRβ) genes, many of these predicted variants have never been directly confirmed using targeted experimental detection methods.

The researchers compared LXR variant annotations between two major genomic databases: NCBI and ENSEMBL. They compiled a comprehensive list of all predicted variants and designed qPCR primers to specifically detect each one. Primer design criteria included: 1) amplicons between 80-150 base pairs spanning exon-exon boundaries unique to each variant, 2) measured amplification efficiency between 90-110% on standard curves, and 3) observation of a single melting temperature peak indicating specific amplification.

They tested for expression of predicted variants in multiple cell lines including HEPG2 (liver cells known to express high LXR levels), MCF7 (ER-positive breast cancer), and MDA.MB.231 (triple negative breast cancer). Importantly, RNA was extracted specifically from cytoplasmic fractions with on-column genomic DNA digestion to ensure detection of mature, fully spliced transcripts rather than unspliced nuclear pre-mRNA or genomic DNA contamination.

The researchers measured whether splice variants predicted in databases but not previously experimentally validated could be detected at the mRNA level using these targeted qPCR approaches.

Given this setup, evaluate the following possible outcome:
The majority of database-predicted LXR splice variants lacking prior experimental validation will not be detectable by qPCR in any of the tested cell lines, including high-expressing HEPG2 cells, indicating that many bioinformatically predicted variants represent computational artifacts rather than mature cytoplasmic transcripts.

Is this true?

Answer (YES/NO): YES